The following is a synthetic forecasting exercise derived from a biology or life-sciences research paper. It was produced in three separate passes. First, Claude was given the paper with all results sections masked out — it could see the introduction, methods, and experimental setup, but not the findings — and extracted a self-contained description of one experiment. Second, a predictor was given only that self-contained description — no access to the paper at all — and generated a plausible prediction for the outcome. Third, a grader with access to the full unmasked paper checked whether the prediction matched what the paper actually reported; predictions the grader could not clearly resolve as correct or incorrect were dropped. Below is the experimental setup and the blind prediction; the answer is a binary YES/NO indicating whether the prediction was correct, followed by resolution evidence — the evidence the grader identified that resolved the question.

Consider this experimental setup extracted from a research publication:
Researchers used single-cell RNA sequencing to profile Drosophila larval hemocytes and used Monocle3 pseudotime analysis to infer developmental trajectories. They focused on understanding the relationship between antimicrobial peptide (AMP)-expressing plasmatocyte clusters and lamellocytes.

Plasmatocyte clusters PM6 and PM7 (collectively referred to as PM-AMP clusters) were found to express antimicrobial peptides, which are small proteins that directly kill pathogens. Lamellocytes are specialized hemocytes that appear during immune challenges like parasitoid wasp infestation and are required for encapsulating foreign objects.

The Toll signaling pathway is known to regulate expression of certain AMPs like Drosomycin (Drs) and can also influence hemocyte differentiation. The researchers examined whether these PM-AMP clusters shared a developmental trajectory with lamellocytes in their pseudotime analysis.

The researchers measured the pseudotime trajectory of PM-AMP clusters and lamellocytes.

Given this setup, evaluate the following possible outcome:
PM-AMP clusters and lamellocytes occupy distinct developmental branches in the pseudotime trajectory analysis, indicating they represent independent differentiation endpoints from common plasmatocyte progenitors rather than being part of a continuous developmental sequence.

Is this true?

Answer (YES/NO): YES